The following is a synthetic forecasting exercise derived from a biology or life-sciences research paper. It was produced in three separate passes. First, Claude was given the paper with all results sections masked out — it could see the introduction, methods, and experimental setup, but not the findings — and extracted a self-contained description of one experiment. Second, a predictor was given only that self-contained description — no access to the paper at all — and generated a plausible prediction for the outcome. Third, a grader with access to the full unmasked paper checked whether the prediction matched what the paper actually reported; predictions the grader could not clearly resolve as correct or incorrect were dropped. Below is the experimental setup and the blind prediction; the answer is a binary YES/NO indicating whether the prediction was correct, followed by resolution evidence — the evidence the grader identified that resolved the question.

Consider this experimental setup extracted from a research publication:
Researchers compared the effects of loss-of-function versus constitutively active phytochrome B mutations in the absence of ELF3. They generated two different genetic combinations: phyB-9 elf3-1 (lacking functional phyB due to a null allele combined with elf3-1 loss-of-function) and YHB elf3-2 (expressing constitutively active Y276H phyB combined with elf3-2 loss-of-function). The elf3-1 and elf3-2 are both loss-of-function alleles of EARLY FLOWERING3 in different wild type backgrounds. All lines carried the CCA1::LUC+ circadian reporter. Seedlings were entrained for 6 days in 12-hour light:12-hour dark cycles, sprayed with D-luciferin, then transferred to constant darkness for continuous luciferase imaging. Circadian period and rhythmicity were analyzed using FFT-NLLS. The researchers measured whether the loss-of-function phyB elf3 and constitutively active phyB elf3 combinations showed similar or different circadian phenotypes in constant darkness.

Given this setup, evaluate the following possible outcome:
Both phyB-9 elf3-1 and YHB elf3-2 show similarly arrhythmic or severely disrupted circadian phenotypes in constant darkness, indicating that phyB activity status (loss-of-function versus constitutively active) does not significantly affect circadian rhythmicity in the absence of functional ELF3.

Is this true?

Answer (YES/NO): YES